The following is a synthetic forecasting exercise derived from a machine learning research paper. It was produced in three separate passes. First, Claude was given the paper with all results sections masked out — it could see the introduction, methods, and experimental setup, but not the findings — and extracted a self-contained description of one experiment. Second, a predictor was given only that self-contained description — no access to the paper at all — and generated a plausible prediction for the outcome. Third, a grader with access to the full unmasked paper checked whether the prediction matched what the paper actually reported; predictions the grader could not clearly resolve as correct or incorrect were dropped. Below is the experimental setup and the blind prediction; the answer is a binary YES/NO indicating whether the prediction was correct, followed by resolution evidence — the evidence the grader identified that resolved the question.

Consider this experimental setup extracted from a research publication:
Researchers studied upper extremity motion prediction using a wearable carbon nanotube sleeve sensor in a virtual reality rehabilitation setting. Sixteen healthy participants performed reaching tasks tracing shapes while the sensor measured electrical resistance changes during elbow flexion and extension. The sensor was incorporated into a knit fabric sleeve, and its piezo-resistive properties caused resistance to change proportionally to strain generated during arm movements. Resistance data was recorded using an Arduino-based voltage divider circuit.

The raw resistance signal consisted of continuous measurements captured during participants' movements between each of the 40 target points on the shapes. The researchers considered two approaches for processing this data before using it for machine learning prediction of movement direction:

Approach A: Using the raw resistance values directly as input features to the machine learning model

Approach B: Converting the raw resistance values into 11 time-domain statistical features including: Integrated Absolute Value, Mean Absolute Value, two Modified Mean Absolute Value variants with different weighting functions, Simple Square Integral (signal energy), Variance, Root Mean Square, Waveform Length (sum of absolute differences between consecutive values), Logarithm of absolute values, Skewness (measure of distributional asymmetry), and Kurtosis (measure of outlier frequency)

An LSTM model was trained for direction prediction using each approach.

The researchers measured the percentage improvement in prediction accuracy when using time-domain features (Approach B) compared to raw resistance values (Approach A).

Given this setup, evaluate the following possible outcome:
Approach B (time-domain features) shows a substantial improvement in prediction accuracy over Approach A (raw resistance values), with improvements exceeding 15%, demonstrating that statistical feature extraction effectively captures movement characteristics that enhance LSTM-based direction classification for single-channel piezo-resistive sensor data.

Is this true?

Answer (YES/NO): YES